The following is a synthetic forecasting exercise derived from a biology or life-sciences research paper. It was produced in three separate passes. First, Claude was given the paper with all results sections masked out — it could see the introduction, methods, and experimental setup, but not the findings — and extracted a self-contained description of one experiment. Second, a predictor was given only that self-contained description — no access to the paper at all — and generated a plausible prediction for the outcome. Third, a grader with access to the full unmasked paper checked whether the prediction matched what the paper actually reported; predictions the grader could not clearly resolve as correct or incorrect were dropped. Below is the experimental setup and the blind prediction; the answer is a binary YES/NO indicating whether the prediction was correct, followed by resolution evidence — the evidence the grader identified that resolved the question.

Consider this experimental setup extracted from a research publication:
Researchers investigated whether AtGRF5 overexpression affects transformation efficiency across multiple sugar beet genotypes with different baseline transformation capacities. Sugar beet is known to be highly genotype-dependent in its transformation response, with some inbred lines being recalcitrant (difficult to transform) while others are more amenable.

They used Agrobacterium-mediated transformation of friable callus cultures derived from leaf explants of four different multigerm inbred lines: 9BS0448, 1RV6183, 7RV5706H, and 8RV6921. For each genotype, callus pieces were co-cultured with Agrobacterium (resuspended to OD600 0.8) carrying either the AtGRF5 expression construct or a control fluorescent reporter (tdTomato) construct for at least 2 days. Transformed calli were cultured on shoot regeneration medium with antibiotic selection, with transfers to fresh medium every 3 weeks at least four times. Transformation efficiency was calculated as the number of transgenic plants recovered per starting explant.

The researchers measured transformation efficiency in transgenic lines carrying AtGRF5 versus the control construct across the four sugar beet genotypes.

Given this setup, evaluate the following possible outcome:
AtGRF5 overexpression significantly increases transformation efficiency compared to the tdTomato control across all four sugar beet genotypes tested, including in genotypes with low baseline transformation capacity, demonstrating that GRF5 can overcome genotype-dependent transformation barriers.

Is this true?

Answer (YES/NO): YES